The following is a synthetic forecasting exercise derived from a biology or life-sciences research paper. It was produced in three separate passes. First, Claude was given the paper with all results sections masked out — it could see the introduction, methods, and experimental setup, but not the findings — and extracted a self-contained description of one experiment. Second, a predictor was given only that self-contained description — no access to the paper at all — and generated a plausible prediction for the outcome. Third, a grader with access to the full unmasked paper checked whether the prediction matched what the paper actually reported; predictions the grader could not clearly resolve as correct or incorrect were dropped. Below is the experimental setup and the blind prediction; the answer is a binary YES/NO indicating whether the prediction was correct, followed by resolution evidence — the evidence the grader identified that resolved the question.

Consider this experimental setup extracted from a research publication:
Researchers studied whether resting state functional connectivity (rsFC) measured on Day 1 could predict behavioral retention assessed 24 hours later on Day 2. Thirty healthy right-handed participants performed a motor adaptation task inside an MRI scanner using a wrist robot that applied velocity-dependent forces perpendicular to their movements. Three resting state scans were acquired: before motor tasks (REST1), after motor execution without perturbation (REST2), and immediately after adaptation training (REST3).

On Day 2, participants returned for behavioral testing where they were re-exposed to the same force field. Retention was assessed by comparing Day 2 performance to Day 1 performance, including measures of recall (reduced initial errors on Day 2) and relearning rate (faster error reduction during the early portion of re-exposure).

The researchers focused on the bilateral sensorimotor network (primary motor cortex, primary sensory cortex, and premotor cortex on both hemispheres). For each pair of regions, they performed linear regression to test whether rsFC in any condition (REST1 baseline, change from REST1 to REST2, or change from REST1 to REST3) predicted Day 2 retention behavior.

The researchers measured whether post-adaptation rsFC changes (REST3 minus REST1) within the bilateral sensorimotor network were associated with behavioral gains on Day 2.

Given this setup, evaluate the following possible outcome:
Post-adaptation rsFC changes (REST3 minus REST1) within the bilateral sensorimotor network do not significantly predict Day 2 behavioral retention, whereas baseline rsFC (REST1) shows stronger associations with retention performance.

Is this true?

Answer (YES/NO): NO